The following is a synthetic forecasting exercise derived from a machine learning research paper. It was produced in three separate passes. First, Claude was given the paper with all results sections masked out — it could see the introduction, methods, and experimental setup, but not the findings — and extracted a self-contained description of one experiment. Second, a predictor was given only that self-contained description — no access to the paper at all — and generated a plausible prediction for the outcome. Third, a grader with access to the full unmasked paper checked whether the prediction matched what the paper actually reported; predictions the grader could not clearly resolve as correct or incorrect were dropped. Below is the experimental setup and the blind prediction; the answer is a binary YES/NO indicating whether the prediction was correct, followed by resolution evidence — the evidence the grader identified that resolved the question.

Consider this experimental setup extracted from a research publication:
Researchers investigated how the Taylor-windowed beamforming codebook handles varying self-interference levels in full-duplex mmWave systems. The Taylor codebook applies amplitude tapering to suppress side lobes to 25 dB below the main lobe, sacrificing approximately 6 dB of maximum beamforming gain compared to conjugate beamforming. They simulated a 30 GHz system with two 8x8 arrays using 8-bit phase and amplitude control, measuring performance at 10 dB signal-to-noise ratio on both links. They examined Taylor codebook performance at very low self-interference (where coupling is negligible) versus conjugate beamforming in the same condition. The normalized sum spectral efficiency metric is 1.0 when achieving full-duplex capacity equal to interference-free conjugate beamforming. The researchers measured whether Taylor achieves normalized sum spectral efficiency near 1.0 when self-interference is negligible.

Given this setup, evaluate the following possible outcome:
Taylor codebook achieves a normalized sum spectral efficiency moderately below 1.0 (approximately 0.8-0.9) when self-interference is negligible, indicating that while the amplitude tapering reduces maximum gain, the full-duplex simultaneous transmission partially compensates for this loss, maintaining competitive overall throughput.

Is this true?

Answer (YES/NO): NO